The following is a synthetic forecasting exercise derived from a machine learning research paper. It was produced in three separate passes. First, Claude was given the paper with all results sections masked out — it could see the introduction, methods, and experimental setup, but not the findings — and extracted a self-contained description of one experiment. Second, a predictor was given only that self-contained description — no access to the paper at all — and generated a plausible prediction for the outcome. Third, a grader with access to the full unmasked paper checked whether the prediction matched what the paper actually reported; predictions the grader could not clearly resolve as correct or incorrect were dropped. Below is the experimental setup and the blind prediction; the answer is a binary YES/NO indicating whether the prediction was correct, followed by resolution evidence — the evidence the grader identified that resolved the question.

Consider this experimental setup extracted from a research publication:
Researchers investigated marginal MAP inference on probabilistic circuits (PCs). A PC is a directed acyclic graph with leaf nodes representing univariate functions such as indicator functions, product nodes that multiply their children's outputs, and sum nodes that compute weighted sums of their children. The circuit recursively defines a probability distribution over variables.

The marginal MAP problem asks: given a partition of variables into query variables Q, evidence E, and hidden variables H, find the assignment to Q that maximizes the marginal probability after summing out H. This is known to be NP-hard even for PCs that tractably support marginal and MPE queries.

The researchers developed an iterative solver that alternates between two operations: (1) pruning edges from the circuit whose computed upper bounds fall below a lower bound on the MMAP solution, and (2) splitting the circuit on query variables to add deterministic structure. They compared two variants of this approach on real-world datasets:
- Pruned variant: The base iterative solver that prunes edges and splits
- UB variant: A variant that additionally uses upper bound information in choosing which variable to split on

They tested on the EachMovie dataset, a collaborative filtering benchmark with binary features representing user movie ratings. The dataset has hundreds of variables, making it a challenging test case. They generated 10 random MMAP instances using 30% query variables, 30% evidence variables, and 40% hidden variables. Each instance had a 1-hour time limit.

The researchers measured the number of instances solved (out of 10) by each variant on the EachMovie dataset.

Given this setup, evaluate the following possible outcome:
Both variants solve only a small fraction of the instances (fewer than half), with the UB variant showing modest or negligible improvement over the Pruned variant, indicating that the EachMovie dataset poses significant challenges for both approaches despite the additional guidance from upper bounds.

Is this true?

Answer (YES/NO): NO